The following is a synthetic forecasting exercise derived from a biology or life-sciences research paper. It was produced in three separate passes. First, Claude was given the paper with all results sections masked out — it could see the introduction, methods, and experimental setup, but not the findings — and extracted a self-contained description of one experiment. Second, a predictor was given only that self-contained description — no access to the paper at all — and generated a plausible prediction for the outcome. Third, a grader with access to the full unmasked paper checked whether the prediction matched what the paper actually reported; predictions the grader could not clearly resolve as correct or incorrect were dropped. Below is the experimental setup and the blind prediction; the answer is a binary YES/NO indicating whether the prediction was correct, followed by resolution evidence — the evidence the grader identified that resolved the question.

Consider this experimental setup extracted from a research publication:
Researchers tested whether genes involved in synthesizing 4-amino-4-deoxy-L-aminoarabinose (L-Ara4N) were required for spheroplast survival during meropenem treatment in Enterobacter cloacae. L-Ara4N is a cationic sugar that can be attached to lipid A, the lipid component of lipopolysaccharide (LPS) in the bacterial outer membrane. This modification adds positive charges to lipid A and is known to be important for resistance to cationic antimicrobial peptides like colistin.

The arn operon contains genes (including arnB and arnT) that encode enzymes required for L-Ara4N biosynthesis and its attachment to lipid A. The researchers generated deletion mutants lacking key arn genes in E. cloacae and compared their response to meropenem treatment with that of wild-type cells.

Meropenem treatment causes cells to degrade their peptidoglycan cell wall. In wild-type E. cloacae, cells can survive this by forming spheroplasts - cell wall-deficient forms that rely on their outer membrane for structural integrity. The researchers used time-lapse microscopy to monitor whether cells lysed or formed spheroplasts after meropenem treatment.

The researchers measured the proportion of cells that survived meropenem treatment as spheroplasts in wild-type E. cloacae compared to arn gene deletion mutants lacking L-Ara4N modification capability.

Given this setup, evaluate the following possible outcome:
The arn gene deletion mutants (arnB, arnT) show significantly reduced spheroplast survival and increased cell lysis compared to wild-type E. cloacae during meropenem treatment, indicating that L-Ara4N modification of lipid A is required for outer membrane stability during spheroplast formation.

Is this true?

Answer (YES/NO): YES